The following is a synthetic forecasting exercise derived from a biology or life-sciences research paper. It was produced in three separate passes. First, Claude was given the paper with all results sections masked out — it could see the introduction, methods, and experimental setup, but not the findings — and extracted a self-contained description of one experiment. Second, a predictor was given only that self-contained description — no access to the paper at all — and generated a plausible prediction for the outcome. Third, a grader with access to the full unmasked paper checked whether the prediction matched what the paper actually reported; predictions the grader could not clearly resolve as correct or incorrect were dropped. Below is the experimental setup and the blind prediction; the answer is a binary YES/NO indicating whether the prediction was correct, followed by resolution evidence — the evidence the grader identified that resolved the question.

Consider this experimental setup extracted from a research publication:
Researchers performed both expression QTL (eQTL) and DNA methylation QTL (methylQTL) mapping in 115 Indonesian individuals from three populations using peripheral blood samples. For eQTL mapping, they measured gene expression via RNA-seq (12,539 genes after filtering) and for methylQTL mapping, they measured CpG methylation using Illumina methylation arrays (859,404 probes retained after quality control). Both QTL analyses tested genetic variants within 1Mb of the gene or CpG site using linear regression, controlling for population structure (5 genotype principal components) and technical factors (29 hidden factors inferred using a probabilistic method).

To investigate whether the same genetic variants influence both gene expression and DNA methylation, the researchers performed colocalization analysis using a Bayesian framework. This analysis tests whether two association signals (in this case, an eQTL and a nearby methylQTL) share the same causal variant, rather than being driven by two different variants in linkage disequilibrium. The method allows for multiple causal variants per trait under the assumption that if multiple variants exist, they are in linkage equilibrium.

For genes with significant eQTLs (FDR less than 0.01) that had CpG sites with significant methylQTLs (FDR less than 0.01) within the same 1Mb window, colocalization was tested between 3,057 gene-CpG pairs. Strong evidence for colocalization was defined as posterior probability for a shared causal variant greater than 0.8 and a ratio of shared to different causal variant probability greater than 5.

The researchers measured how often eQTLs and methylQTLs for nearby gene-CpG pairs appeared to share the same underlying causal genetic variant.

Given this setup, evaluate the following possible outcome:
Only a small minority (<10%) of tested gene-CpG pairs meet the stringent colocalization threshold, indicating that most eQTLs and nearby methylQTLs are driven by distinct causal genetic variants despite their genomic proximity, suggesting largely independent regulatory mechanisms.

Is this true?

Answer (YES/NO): NO